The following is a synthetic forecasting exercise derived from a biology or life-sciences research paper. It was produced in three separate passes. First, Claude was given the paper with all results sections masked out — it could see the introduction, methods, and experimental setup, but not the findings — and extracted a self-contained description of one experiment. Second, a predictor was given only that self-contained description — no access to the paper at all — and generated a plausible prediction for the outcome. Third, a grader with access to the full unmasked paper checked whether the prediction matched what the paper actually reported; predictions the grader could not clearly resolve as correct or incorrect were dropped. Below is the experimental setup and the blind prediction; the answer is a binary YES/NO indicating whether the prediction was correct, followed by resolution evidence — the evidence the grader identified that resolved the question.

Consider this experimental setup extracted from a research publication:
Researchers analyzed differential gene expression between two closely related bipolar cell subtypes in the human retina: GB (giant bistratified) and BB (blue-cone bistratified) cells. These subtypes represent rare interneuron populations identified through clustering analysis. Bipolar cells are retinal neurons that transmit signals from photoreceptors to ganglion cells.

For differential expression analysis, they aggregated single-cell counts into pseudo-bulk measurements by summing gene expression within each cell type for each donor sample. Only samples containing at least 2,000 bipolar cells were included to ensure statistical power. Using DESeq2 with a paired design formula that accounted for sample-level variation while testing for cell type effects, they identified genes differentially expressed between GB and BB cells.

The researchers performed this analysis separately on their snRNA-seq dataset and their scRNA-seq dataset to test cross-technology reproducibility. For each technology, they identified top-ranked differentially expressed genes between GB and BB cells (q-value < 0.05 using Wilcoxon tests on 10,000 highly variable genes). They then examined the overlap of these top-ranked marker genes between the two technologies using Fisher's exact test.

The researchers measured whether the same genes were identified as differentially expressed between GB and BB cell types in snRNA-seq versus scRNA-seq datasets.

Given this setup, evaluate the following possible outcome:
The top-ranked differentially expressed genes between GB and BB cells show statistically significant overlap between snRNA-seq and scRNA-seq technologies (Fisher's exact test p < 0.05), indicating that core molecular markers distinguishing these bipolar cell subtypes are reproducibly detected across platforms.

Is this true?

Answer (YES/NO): YES